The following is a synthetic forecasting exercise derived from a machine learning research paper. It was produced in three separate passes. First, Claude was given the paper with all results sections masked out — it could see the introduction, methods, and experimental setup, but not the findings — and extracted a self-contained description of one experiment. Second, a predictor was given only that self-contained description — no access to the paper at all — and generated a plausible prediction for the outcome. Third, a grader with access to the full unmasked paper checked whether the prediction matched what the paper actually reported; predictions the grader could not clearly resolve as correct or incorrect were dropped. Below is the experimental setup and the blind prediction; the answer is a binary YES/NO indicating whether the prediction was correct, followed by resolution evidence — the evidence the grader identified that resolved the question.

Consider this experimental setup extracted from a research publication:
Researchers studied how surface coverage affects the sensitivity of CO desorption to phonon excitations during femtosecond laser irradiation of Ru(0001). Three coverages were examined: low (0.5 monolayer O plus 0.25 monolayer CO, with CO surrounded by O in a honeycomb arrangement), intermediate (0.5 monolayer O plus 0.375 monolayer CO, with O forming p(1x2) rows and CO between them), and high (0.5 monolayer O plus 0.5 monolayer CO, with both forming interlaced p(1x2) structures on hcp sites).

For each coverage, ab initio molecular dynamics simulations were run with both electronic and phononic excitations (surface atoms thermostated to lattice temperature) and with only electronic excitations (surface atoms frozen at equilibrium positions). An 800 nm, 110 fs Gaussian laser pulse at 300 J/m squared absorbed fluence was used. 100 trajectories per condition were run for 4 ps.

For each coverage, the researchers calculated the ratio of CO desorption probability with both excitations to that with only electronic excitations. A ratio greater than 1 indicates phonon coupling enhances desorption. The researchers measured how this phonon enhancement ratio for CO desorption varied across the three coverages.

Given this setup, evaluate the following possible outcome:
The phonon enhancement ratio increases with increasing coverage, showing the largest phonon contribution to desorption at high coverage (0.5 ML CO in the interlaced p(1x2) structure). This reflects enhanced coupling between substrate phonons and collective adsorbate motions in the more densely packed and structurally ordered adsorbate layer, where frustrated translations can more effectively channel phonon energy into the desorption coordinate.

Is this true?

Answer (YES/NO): NO